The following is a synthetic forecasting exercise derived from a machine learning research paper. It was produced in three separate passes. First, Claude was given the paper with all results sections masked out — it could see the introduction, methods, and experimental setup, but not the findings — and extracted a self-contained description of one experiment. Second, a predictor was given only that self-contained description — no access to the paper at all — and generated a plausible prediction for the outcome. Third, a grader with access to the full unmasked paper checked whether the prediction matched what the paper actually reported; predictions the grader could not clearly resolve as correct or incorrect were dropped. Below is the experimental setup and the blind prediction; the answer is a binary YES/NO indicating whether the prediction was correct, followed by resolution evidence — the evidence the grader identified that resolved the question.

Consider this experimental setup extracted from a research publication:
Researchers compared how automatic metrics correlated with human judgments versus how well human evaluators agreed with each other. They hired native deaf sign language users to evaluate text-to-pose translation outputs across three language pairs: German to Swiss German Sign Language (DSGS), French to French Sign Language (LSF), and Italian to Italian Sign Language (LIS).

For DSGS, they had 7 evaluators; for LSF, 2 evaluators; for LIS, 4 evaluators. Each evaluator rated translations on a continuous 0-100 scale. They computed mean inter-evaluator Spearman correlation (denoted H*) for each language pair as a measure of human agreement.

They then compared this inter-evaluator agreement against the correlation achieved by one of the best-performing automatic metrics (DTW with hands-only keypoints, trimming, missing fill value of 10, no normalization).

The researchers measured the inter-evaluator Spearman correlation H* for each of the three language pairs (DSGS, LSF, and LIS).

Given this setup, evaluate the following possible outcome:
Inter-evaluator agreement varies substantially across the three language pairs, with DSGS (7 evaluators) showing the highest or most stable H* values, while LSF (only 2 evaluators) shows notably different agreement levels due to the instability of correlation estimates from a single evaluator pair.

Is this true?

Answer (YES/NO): NO